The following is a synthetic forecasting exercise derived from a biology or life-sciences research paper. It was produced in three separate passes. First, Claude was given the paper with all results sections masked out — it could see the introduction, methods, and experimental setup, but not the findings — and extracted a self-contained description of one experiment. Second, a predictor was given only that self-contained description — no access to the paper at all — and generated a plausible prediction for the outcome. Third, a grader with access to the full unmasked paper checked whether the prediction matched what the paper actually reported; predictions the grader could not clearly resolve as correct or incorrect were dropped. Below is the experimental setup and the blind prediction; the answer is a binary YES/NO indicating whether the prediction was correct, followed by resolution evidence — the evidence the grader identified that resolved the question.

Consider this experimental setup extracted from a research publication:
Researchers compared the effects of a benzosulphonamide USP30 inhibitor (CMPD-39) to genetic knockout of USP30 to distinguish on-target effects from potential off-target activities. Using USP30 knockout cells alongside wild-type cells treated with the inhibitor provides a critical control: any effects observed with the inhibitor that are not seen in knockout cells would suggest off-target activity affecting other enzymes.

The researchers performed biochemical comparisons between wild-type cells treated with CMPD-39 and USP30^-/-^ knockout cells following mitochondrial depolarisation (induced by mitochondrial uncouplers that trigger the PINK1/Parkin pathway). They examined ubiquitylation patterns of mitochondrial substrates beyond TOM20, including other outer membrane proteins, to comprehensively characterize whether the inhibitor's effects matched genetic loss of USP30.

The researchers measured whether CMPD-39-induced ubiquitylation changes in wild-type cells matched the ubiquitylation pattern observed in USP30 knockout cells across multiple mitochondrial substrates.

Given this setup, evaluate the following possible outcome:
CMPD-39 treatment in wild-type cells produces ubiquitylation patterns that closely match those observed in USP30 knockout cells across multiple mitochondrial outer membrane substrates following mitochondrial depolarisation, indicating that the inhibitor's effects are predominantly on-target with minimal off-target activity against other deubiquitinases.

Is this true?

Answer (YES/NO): YES